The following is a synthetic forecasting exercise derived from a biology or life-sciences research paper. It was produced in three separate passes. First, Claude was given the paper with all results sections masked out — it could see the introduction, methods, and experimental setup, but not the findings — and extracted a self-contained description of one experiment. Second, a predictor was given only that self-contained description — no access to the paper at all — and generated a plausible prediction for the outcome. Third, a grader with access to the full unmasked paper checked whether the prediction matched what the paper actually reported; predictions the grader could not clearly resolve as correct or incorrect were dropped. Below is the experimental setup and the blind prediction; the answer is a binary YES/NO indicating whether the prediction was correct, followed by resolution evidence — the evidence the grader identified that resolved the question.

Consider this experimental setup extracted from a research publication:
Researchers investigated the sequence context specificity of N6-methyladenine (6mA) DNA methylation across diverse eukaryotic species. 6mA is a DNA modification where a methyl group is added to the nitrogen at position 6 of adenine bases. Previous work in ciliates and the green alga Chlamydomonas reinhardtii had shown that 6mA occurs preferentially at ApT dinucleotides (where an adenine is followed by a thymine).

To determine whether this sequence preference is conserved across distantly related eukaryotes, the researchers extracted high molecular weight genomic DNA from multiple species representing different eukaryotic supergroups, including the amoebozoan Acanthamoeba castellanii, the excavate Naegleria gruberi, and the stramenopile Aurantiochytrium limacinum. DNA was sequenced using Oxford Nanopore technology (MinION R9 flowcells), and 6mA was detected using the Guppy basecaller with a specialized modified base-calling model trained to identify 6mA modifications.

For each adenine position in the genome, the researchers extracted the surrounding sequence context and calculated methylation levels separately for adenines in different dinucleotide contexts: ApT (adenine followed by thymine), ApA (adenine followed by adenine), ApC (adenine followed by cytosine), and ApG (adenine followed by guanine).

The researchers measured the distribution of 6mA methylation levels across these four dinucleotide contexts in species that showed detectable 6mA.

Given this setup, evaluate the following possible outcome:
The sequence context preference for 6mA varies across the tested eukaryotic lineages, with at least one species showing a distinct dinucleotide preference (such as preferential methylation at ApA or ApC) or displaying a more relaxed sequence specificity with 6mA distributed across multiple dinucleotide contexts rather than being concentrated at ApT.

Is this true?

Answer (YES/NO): NO